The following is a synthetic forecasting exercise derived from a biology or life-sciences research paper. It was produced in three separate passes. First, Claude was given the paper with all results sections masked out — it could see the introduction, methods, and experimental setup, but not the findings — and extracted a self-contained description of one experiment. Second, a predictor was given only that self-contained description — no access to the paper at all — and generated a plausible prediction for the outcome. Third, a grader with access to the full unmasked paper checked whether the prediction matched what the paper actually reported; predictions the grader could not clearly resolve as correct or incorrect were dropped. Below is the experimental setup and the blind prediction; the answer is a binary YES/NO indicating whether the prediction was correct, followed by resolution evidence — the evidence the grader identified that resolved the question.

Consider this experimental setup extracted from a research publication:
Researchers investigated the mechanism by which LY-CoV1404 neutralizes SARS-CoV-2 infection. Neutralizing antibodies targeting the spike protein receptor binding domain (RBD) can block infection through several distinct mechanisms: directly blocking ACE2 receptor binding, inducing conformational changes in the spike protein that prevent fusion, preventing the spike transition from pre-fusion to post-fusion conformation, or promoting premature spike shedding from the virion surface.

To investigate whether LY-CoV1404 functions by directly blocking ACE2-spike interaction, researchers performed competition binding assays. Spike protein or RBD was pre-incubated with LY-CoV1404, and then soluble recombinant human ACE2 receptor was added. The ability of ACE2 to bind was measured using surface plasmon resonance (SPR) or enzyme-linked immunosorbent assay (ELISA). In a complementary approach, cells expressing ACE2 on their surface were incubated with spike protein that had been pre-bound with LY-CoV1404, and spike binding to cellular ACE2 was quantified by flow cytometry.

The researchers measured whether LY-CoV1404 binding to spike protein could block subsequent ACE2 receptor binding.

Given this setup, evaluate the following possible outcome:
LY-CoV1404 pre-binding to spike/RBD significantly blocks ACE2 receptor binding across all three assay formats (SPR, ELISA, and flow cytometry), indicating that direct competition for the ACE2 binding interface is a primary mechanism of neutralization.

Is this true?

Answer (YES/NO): YES